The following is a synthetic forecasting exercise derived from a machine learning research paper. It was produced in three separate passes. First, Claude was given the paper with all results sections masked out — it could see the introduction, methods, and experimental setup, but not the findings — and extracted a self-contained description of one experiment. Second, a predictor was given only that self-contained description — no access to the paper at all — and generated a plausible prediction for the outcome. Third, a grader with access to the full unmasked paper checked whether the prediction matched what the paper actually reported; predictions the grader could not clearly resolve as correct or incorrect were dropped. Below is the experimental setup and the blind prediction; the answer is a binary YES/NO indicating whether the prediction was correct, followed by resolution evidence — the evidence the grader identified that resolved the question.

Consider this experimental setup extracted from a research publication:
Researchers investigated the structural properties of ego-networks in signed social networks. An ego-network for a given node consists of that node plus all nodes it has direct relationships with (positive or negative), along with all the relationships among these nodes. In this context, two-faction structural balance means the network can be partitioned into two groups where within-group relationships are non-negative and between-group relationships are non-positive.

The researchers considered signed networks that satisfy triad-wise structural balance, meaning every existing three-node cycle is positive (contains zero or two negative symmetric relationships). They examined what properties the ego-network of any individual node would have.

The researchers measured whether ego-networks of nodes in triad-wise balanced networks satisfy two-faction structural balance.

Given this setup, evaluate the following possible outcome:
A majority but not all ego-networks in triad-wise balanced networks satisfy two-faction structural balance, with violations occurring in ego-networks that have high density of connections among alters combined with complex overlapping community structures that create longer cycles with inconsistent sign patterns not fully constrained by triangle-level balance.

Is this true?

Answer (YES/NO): NO